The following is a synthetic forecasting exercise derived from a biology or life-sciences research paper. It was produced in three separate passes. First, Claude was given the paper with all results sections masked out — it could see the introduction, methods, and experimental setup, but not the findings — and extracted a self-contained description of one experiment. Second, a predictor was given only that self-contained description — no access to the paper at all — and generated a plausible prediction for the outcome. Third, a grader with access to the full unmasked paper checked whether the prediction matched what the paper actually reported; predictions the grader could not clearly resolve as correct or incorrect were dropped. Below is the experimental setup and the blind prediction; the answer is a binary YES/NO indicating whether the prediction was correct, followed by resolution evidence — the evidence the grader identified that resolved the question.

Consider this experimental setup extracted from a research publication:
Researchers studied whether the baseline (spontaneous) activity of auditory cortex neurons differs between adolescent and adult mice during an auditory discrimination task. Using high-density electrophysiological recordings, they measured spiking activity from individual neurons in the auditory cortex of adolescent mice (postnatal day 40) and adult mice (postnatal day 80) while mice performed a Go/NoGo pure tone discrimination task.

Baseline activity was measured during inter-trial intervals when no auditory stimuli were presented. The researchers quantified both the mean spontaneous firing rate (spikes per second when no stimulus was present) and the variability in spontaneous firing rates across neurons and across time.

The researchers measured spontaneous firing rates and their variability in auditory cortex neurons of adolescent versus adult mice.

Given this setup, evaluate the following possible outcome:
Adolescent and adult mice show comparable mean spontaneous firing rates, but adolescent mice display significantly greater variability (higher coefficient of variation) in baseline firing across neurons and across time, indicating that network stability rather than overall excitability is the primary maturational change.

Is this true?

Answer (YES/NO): NO